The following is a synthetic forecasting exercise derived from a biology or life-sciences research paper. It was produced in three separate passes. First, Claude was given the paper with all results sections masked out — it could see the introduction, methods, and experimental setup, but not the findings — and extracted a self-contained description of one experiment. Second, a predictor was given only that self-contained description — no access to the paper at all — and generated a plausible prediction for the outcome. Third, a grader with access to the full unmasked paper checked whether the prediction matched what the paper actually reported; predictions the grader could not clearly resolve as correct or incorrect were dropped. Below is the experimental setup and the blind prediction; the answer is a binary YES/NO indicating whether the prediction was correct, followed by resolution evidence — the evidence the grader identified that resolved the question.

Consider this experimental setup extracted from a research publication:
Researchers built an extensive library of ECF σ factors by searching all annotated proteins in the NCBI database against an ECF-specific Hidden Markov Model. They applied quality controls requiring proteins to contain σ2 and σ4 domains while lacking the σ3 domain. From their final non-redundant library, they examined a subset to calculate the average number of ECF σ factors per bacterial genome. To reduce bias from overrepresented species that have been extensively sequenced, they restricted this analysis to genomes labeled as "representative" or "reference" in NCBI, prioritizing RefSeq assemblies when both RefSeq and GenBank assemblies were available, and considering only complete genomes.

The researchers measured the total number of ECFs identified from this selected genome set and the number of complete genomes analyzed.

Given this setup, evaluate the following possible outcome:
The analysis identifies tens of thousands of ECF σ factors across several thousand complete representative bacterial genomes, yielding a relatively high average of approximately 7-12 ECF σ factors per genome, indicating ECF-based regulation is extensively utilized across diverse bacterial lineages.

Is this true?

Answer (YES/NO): NO